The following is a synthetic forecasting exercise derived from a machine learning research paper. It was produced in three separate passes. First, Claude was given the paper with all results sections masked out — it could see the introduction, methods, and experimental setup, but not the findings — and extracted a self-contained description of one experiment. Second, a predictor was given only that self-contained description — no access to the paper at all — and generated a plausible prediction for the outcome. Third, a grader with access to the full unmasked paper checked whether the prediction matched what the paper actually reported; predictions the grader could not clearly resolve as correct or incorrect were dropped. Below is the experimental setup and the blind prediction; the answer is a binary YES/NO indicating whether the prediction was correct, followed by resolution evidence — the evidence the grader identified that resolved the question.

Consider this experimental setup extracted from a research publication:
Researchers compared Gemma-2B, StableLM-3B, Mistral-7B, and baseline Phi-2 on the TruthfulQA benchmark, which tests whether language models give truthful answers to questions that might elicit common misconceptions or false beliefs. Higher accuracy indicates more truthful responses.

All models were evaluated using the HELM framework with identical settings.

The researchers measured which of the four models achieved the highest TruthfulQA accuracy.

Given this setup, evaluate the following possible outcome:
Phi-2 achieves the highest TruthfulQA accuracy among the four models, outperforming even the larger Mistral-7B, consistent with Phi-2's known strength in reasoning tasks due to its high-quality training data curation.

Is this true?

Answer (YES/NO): NO